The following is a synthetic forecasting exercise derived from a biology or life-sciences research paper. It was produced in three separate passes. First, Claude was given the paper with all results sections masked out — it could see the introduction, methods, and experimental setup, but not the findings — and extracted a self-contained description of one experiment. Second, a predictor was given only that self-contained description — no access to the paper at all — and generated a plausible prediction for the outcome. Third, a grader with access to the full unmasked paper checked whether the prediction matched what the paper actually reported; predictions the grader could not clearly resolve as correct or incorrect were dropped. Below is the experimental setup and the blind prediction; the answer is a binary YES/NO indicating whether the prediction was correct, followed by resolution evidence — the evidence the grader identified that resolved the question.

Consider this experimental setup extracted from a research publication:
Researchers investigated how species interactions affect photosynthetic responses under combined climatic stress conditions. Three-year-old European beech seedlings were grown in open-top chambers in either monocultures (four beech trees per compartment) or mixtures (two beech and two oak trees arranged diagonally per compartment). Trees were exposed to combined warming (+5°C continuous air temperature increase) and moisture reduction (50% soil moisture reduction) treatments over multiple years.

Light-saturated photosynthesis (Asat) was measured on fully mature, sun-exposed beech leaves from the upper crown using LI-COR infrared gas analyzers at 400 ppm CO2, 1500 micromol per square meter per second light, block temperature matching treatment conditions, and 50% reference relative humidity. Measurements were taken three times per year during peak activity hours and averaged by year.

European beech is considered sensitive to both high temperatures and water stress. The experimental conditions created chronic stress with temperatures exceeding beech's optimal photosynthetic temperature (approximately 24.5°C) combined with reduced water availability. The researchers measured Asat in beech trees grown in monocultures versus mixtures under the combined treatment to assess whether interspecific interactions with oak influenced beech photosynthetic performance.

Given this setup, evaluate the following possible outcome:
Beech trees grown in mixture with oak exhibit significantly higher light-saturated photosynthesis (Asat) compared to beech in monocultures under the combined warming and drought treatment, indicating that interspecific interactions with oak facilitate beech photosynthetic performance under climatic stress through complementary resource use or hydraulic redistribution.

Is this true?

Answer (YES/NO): NO